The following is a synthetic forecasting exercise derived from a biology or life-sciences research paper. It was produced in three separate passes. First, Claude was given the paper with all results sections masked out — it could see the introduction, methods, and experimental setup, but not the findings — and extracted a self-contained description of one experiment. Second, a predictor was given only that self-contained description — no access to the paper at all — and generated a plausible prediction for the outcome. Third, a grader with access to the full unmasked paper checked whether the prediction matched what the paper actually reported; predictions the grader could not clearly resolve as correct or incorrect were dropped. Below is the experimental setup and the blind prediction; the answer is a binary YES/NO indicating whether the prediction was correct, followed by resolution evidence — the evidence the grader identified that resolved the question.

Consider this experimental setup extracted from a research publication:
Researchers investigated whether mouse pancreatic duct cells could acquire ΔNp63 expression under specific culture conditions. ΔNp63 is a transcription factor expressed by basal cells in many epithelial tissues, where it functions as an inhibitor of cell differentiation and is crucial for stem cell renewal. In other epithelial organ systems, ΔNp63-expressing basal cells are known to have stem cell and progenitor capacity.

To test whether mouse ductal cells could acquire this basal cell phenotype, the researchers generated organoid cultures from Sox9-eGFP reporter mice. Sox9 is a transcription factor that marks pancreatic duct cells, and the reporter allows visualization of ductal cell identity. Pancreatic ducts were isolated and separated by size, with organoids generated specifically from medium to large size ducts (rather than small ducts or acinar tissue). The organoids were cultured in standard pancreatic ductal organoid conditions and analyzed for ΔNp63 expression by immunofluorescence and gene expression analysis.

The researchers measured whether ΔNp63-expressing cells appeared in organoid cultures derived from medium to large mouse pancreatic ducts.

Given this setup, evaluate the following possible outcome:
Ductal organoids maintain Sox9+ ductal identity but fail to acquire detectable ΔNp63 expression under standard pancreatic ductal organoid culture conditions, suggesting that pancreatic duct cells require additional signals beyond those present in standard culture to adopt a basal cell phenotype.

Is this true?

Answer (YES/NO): NO